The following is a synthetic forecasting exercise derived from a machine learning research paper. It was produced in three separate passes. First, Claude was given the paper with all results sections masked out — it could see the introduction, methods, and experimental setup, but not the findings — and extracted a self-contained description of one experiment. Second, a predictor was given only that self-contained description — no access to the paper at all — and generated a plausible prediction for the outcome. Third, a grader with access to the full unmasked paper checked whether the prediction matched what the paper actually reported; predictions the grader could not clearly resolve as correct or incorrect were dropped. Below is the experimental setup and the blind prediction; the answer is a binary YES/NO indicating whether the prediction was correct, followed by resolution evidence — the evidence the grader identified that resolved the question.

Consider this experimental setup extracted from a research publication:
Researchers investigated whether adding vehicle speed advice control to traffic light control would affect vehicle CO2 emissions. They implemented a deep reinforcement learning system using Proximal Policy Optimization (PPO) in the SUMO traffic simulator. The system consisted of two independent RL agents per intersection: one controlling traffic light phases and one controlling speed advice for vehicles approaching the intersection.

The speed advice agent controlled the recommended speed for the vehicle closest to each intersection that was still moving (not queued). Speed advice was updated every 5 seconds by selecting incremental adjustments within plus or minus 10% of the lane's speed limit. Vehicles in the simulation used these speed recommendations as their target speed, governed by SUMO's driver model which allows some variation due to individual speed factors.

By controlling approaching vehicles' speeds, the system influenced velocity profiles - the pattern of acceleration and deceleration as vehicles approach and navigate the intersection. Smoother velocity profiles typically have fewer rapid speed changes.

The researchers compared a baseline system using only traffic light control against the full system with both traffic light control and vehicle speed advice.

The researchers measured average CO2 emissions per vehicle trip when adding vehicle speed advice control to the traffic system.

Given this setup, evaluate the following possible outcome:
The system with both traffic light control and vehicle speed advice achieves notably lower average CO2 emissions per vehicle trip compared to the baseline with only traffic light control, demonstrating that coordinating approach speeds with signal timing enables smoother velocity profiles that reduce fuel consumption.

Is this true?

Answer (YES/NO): NO